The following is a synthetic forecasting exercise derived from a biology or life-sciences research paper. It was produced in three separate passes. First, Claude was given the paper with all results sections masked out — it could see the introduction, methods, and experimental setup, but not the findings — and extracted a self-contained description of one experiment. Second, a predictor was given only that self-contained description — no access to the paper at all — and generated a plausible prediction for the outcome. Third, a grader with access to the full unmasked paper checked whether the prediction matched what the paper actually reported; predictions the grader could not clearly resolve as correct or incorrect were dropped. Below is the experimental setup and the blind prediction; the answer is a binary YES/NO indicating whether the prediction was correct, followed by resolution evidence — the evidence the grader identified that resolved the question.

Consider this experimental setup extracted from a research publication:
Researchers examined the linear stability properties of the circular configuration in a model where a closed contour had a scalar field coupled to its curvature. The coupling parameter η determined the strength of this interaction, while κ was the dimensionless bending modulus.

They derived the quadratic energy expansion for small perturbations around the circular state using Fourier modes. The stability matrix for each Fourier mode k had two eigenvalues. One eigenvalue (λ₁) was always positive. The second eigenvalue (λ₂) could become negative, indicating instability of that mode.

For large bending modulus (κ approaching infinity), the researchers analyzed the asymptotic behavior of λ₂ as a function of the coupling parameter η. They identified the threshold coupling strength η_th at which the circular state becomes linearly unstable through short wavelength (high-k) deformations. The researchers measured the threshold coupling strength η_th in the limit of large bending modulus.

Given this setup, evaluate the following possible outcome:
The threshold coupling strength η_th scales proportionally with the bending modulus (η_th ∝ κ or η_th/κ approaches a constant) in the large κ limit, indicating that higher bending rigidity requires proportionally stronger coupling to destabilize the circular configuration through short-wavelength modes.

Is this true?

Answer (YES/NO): NO